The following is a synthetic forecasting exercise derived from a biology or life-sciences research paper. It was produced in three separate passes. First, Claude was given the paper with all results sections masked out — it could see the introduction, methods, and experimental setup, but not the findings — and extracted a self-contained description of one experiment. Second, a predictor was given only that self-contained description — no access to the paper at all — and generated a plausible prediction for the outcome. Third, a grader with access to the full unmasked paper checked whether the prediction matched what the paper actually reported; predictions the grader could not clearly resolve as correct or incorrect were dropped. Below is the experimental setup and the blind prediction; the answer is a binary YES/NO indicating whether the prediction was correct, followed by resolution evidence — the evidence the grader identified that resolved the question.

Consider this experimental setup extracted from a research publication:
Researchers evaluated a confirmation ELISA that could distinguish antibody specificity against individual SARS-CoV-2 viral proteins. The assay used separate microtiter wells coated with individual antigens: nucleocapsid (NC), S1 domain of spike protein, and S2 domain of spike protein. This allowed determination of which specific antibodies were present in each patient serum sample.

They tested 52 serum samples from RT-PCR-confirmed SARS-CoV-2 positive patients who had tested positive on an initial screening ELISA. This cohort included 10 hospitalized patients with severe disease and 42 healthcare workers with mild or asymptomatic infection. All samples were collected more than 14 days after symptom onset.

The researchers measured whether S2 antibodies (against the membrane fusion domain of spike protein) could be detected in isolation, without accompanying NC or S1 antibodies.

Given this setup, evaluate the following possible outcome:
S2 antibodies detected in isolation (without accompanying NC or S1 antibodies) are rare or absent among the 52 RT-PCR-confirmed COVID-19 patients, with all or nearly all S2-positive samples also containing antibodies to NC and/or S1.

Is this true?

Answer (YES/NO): YES